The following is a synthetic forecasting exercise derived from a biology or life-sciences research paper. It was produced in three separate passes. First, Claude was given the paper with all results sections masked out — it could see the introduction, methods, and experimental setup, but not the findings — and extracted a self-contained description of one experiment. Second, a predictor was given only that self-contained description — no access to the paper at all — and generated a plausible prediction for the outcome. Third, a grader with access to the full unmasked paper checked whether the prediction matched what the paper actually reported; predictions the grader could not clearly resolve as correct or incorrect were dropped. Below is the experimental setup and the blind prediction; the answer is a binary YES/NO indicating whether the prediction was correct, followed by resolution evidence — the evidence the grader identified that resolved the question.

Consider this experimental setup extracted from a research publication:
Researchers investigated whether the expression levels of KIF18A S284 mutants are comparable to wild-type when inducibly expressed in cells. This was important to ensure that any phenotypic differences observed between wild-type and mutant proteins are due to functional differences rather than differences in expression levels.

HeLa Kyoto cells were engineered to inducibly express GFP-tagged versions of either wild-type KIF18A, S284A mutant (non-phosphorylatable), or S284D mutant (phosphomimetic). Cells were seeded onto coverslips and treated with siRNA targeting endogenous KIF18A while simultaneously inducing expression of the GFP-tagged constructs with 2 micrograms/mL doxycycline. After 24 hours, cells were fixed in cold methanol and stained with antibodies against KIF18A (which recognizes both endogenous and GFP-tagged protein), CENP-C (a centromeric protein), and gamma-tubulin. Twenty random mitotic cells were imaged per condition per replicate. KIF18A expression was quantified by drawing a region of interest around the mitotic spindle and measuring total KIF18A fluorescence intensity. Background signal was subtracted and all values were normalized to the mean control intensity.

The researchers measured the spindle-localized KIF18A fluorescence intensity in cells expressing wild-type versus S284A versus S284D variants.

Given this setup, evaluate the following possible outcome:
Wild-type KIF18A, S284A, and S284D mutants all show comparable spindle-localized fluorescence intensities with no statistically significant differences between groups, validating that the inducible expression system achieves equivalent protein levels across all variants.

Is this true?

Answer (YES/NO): YES